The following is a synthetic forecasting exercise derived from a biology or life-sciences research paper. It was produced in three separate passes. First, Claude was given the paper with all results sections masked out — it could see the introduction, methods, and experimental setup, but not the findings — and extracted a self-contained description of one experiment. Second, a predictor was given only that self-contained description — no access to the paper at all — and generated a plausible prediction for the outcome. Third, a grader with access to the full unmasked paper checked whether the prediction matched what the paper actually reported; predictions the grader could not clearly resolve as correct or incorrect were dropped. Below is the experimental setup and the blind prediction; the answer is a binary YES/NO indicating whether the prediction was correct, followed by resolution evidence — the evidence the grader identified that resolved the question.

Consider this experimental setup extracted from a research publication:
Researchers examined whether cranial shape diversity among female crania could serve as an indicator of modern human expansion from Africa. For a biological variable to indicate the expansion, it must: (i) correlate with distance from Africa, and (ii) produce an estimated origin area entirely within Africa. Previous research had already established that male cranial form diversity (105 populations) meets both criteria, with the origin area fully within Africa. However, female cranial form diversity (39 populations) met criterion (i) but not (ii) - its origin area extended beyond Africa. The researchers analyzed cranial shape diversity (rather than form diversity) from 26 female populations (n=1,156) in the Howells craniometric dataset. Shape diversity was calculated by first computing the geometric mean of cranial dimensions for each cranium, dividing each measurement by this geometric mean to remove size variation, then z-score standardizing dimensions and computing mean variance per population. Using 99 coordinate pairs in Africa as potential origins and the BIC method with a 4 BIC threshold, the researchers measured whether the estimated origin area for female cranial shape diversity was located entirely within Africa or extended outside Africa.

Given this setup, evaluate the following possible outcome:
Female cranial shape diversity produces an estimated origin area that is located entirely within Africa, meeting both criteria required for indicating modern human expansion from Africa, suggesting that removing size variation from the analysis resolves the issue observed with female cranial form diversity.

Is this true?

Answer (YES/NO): YES